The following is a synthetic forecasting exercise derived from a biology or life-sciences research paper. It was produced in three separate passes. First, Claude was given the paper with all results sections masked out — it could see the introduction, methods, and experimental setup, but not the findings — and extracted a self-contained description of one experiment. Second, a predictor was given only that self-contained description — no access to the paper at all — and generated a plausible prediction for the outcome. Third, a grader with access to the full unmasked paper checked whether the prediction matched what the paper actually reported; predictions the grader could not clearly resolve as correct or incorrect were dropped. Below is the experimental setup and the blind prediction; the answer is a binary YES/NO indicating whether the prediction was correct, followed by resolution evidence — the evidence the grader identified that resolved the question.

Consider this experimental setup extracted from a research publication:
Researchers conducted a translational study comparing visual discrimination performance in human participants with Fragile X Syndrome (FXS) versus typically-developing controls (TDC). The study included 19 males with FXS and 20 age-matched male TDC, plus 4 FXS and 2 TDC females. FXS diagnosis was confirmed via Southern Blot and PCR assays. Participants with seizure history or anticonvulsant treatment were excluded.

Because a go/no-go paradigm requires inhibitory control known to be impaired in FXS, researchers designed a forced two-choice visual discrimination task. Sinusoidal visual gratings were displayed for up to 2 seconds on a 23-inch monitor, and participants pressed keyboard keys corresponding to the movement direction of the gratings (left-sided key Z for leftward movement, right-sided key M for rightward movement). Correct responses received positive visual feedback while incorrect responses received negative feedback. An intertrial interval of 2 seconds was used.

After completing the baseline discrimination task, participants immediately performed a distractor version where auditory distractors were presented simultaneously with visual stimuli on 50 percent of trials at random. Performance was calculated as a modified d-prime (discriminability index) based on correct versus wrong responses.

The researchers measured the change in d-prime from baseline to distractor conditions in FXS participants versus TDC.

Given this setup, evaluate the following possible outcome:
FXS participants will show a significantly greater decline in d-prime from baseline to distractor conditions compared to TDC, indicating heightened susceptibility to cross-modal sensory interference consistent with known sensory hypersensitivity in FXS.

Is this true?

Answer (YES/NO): YES